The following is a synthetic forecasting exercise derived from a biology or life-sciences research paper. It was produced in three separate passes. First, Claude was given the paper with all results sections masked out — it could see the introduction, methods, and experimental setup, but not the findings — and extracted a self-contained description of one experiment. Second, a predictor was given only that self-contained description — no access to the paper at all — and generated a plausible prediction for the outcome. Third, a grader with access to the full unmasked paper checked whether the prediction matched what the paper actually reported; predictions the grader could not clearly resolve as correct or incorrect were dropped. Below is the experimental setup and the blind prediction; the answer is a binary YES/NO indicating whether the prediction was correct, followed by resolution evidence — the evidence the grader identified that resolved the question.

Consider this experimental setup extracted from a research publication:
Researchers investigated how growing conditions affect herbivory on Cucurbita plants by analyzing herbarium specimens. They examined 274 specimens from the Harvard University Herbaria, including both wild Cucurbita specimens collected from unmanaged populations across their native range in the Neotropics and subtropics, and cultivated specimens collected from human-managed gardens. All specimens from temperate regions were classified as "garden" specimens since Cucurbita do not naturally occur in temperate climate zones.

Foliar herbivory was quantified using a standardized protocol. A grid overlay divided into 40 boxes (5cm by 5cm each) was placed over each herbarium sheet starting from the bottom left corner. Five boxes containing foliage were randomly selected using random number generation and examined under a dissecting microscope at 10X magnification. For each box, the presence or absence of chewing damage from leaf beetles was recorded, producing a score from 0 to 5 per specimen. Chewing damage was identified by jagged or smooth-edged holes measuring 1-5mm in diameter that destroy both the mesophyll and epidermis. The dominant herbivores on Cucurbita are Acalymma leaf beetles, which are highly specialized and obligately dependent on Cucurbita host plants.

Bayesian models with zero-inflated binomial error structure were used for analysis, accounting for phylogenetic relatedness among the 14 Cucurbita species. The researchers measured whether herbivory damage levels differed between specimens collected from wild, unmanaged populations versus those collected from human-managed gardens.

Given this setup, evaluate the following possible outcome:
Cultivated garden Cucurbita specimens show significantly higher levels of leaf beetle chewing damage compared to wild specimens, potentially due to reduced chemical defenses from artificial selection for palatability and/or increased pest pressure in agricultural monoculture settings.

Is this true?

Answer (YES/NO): NO